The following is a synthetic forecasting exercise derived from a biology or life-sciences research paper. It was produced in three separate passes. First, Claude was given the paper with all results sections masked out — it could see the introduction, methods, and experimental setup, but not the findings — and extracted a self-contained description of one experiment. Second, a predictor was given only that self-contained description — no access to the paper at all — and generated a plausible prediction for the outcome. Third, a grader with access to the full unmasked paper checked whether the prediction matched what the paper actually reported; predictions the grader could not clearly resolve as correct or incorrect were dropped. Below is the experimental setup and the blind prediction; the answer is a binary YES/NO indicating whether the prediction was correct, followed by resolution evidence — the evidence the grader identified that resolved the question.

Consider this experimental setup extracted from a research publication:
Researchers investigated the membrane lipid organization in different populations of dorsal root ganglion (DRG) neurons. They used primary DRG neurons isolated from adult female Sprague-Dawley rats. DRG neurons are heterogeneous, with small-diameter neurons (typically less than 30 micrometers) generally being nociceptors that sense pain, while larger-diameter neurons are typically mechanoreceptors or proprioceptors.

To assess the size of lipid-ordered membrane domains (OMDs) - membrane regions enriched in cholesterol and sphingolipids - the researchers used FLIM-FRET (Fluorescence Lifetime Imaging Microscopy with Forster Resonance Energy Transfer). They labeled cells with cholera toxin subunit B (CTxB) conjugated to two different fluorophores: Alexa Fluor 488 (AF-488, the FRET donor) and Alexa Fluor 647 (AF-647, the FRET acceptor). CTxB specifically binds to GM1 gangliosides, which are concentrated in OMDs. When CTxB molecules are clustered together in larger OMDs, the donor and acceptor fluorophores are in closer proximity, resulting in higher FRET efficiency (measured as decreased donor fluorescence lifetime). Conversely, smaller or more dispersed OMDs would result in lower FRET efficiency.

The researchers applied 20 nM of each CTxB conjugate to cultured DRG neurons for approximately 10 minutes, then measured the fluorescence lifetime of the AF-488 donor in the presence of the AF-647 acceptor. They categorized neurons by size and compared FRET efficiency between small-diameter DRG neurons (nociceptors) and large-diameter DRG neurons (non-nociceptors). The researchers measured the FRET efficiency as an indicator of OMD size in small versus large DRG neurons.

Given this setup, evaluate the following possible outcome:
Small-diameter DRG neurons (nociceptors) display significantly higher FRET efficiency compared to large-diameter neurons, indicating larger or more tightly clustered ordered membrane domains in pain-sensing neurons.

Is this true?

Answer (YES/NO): YES